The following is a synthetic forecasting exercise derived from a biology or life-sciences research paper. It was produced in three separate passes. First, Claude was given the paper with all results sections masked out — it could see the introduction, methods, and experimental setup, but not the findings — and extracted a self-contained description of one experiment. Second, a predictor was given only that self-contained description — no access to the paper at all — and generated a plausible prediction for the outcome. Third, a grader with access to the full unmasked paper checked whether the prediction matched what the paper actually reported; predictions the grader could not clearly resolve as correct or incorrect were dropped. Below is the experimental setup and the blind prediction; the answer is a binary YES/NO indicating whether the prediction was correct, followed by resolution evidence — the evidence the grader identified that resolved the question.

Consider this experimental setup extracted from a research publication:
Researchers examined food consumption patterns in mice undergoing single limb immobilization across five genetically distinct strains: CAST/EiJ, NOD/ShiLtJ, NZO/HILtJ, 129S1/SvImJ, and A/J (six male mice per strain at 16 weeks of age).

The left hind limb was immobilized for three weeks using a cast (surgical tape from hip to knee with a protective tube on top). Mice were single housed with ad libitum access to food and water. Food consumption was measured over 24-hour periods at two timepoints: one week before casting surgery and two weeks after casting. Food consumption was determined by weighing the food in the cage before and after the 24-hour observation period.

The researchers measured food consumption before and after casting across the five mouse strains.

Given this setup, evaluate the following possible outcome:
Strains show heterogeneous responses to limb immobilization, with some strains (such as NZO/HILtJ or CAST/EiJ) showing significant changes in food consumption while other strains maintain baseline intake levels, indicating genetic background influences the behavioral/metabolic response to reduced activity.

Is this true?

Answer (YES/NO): NO